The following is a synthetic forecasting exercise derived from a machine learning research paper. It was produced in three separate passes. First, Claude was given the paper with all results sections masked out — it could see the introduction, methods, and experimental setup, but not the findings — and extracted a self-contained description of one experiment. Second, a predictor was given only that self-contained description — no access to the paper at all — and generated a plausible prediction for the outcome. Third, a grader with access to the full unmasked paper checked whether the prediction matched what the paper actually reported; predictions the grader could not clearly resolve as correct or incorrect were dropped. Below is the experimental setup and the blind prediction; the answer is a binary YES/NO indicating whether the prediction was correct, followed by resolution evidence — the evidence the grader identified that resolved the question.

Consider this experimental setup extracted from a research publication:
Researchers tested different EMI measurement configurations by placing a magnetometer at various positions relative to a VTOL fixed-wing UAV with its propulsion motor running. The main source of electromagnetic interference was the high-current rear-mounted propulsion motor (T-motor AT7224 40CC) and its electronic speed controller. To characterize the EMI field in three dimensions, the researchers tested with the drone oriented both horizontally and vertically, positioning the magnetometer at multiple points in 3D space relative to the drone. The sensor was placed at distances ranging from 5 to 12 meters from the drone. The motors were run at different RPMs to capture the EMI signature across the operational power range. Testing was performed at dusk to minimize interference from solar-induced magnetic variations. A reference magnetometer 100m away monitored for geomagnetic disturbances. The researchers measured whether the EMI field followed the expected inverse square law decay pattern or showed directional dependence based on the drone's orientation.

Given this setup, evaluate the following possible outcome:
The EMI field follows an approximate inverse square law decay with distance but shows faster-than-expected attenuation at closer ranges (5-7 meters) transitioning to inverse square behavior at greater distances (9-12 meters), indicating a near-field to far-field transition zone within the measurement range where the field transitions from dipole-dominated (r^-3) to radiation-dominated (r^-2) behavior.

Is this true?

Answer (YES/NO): NO